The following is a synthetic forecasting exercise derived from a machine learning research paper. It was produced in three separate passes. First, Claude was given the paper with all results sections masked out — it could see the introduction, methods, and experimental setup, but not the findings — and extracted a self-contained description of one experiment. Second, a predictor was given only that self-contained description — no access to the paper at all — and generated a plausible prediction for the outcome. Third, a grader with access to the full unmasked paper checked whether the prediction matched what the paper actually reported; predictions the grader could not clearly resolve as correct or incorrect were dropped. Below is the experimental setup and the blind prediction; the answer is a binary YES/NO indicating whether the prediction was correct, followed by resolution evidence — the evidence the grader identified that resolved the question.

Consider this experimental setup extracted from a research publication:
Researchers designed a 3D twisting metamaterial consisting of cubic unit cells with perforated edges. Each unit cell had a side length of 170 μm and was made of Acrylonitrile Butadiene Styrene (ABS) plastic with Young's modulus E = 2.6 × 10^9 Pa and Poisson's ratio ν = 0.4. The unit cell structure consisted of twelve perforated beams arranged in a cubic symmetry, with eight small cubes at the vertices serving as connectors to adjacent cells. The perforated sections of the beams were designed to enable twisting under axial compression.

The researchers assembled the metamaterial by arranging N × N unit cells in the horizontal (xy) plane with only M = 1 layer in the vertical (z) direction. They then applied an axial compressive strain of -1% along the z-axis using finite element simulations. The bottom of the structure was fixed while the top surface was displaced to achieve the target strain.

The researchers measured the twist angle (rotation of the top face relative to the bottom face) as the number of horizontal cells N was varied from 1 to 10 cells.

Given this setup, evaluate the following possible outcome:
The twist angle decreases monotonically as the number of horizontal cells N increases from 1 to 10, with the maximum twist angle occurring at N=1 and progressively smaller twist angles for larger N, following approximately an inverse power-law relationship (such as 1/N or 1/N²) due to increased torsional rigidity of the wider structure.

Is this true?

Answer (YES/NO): NO